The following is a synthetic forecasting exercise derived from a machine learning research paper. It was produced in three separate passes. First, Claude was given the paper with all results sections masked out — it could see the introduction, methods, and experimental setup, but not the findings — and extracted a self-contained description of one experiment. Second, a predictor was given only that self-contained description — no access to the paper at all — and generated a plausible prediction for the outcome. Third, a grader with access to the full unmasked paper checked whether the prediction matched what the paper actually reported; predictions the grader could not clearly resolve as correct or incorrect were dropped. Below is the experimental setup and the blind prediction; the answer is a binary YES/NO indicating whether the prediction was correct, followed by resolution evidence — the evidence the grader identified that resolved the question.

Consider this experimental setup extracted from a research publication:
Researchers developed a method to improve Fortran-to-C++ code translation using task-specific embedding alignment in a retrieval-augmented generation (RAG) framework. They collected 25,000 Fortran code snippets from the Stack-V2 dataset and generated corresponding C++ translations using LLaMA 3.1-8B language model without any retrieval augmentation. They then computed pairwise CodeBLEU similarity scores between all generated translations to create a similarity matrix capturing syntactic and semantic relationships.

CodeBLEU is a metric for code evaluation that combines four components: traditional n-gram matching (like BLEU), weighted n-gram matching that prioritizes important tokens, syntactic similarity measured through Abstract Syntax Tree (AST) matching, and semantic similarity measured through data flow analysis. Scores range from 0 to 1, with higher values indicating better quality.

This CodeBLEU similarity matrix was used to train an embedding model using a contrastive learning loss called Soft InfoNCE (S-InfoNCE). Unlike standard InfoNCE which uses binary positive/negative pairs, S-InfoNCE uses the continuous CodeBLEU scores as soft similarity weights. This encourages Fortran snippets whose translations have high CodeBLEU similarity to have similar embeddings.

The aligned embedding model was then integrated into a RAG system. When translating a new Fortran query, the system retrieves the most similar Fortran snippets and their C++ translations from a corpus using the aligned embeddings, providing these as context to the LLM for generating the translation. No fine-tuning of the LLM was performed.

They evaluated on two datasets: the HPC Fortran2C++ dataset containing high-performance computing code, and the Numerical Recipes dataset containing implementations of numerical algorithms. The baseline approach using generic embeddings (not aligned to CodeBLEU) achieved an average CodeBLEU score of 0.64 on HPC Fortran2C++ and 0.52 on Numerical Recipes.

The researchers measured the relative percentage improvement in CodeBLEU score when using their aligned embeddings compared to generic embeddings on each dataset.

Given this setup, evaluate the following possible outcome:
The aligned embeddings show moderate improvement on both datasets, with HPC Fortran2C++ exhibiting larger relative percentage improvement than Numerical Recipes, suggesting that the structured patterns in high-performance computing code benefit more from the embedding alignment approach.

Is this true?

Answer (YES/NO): NO